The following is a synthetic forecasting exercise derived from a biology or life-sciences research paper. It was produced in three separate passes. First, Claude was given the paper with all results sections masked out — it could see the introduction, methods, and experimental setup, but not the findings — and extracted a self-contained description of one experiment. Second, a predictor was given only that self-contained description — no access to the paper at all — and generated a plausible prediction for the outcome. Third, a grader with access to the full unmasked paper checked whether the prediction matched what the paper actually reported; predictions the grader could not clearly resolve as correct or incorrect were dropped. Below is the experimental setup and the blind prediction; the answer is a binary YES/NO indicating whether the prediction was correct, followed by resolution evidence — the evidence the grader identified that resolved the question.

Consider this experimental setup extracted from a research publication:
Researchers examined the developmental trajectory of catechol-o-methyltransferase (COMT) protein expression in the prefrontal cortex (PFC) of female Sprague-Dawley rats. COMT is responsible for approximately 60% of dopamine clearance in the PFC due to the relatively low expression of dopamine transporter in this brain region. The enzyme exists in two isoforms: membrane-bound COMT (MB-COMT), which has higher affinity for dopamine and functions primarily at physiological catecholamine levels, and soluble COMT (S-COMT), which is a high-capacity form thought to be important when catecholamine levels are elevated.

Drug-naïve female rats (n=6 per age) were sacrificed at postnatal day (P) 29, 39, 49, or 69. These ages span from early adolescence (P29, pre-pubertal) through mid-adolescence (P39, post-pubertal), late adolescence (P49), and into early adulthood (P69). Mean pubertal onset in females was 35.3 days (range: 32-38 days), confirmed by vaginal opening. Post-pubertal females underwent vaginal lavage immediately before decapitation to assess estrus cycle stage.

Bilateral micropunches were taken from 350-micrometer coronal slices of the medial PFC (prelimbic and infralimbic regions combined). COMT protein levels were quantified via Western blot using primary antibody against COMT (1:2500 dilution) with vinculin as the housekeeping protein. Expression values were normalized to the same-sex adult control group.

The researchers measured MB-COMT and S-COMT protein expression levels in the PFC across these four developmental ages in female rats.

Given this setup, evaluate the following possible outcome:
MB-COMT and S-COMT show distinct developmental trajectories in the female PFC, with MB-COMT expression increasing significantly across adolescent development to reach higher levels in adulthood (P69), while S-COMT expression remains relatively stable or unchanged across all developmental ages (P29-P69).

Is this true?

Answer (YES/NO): NO